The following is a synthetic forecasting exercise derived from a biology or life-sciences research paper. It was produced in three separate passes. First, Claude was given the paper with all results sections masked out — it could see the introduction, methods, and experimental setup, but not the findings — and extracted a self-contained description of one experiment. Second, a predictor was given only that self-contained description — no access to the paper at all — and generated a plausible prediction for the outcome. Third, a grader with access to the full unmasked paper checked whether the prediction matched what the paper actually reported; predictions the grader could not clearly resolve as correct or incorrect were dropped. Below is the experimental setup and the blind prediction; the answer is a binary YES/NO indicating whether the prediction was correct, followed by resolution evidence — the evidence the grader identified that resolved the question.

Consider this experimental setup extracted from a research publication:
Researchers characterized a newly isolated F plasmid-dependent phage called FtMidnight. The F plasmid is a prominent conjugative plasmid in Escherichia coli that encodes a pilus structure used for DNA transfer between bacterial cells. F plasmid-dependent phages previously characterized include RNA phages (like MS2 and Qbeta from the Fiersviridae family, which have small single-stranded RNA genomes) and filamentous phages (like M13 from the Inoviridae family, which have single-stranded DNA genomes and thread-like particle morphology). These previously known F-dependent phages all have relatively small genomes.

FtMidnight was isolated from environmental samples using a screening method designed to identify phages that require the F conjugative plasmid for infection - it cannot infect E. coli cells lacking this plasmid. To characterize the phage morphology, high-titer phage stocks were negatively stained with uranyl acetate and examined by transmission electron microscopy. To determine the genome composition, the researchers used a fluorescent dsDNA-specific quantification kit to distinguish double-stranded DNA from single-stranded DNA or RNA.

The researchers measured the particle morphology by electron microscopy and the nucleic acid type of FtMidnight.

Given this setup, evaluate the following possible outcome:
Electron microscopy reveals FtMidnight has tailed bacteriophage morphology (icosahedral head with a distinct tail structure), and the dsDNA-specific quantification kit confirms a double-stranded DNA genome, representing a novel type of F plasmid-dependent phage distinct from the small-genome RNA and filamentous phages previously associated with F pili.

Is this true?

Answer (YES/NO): YES